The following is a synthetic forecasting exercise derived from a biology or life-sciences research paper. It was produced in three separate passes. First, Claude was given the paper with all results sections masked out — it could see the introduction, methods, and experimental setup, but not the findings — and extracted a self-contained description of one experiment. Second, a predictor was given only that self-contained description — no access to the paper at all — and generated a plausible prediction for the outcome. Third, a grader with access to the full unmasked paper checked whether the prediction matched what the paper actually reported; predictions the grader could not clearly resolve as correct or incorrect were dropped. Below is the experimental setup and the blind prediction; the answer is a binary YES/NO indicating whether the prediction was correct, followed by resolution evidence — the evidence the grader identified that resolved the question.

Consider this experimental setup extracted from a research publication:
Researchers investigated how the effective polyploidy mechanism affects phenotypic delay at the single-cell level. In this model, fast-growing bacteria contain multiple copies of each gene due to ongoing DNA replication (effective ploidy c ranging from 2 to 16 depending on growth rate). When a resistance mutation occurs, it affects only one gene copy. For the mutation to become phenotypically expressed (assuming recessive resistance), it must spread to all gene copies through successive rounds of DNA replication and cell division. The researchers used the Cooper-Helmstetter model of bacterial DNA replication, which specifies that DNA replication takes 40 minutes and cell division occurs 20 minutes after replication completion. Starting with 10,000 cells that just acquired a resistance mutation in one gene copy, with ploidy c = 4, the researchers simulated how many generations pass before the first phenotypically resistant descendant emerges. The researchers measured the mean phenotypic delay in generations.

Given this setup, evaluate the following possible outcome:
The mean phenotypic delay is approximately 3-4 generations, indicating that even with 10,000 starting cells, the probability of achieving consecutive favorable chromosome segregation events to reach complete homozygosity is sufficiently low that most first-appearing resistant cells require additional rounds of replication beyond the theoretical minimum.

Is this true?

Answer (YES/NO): NO